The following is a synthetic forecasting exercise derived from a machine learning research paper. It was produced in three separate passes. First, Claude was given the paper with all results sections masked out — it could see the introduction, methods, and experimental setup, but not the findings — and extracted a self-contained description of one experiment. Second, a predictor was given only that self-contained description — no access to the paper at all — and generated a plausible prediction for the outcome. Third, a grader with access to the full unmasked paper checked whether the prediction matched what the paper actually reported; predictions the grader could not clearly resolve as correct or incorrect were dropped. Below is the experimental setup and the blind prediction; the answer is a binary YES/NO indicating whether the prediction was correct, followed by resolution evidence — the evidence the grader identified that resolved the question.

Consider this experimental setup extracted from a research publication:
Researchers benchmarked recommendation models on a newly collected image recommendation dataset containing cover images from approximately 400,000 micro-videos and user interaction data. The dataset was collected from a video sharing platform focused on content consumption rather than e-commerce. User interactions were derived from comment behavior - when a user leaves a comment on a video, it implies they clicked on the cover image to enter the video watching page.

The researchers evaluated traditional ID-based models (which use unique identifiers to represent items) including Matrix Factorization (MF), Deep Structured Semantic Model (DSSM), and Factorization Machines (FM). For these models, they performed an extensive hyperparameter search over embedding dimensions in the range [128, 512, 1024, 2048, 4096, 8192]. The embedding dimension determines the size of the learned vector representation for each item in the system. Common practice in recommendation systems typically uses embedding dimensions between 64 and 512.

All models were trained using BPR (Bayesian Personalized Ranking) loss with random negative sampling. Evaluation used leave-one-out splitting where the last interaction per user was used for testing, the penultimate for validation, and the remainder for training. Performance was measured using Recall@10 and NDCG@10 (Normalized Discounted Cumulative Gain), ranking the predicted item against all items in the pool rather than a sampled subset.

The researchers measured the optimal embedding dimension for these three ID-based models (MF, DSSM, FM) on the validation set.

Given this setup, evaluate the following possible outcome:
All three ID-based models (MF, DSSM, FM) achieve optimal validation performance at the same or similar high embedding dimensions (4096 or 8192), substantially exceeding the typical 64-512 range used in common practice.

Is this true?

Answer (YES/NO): YES